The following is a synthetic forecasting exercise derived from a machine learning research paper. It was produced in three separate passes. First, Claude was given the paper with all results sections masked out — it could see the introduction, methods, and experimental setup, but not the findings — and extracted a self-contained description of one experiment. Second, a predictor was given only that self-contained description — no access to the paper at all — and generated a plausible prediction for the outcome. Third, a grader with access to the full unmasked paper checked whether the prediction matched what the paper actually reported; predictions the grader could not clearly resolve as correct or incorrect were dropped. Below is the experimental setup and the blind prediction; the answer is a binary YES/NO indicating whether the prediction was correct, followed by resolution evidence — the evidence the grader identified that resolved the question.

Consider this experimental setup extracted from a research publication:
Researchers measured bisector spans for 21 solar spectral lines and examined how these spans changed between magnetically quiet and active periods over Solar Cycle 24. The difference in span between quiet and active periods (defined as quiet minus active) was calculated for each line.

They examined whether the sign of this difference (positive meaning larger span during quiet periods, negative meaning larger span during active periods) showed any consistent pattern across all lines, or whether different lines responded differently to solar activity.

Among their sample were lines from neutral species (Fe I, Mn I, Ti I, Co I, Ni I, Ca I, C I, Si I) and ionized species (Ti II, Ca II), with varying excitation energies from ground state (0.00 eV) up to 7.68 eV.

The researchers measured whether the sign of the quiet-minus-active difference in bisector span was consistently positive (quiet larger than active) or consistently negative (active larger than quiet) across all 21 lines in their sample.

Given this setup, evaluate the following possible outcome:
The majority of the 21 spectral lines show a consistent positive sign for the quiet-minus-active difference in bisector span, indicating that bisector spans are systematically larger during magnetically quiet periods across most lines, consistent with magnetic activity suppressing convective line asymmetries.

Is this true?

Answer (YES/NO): YES